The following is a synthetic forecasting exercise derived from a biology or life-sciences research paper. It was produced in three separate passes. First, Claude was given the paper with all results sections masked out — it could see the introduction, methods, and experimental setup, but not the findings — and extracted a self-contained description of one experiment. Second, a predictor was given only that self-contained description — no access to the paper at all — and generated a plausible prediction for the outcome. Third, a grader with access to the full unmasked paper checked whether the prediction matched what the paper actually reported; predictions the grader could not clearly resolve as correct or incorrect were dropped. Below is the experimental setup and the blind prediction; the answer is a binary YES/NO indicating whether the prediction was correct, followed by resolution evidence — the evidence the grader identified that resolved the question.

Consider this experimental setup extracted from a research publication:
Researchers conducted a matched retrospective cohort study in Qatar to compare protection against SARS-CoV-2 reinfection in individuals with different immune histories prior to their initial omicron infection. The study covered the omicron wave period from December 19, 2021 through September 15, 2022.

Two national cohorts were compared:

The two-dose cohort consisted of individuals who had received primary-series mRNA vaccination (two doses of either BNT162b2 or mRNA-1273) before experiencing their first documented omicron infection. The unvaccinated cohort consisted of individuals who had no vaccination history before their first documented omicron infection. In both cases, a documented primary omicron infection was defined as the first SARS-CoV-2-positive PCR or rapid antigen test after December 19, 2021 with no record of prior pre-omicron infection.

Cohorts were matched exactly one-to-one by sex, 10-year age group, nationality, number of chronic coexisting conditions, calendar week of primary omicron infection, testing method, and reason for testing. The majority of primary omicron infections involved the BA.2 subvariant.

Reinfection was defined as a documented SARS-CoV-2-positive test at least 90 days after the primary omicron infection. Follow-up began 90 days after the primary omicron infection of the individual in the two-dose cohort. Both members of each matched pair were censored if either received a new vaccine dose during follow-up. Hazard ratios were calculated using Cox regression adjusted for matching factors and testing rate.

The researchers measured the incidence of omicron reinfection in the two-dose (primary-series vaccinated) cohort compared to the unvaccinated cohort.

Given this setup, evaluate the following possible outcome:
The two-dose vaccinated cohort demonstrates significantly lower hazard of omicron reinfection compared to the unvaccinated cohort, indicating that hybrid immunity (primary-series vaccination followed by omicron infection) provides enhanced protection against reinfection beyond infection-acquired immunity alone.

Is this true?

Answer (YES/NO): YES